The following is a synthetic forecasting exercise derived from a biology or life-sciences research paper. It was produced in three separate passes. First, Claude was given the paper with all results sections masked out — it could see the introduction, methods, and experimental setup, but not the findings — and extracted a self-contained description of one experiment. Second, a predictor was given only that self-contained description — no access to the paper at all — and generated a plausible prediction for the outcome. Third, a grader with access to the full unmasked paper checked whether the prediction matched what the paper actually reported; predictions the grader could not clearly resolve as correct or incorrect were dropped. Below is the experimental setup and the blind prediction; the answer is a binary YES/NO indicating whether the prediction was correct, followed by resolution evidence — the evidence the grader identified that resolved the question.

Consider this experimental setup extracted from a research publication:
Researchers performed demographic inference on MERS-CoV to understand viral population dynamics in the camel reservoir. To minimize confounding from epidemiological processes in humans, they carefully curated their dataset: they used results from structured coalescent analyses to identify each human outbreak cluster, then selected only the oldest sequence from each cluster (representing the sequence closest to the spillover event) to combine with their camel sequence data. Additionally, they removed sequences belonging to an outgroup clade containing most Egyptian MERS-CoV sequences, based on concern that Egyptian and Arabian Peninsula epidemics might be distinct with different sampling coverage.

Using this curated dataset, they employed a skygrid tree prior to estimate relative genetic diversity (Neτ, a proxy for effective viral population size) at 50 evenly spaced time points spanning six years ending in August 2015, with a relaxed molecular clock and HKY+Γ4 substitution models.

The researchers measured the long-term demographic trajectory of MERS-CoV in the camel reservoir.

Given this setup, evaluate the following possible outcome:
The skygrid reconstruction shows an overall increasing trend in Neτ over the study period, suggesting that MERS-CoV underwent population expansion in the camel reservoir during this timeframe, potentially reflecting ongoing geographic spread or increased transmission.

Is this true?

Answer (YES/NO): NO